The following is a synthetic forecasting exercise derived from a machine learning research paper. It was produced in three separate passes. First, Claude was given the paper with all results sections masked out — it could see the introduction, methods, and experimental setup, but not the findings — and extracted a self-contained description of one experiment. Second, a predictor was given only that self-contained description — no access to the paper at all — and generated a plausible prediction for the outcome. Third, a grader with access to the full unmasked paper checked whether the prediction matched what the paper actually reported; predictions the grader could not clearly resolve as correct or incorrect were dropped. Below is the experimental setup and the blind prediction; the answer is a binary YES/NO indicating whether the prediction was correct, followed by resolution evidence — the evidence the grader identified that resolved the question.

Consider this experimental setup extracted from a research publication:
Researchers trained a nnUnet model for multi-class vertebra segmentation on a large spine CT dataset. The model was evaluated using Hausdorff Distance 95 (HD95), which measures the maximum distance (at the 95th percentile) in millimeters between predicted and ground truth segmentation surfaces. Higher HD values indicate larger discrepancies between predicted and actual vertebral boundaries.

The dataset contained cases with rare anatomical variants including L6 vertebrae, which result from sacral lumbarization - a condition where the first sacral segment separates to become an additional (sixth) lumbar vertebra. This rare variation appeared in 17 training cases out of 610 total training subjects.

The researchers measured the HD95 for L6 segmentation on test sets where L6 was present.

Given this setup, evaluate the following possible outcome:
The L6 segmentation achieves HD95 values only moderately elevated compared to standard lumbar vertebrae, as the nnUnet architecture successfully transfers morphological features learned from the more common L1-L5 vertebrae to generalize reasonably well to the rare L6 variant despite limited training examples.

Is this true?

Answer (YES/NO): NO